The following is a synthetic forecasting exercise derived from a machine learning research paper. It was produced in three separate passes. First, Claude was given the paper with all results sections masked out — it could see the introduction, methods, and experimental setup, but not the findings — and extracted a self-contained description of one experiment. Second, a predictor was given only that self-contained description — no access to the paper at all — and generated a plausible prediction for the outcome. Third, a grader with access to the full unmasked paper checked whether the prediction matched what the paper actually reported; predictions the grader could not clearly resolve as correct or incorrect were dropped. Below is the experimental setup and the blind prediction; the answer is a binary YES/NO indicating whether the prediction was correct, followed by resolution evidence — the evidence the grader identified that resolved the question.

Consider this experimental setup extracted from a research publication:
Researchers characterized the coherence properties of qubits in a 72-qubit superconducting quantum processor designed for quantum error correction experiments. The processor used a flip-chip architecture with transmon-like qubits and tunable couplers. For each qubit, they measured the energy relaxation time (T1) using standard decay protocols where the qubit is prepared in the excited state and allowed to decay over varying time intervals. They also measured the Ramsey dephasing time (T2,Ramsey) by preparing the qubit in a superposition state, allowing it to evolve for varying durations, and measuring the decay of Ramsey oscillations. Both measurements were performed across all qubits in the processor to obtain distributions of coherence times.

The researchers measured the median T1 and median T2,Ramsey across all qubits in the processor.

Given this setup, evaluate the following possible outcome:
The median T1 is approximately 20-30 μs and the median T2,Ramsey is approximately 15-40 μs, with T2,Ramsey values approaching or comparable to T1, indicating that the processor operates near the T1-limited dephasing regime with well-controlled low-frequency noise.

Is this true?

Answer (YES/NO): NO